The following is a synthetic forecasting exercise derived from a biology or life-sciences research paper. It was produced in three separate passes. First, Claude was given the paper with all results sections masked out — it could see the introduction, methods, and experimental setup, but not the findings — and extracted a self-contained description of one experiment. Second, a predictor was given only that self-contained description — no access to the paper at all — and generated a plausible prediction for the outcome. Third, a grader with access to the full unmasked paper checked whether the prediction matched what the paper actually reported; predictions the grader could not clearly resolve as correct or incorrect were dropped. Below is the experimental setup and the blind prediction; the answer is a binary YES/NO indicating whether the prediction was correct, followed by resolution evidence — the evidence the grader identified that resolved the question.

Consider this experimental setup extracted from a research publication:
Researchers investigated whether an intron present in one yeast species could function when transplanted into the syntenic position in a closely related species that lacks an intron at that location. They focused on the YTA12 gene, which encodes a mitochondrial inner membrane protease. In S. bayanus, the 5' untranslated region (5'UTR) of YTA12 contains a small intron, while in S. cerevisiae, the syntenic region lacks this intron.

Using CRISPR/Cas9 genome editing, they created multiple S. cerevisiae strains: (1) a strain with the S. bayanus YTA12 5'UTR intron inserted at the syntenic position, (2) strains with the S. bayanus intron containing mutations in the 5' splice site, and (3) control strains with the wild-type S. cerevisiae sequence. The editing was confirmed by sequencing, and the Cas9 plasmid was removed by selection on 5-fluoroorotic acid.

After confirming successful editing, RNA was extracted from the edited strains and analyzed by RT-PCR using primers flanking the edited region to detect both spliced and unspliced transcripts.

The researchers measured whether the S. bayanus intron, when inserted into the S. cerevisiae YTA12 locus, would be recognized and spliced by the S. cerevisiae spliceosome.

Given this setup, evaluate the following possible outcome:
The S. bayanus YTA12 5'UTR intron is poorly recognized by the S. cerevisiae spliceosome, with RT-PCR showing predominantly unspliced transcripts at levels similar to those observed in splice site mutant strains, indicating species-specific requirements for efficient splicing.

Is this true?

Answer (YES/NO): NO